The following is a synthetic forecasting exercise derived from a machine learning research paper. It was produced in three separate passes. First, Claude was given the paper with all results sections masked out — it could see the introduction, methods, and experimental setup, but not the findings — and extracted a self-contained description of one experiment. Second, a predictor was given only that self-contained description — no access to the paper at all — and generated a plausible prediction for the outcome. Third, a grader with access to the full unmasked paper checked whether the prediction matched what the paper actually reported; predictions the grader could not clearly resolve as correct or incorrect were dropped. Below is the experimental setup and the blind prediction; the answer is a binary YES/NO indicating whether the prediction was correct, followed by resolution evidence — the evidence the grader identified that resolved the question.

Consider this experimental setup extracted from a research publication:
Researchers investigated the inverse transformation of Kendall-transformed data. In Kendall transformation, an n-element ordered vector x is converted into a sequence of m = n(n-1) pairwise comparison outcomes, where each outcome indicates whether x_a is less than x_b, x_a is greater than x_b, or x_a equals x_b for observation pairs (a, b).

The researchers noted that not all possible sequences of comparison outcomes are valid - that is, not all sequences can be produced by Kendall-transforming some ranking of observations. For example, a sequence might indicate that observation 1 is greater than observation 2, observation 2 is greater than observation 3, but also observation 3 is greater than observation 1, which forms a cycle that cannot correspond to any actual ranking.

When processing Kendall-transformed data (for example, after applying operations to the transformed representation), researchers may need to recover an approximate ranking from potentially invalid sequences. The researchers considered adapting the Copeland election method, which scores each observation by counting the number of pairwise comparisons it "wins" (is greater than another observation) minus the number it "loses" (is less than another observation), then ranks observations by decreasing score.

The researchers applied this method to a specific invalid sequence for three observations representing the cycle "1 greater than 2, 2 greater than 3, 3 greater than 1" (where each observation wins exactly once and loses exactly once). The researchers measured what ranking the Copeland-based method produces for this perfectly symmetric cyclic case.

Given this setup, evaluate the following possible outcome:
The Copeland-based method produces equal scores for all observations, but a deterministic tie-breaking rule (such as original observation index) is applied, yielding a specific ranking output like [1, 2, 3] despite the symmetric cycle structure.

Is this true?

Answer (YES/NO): NO